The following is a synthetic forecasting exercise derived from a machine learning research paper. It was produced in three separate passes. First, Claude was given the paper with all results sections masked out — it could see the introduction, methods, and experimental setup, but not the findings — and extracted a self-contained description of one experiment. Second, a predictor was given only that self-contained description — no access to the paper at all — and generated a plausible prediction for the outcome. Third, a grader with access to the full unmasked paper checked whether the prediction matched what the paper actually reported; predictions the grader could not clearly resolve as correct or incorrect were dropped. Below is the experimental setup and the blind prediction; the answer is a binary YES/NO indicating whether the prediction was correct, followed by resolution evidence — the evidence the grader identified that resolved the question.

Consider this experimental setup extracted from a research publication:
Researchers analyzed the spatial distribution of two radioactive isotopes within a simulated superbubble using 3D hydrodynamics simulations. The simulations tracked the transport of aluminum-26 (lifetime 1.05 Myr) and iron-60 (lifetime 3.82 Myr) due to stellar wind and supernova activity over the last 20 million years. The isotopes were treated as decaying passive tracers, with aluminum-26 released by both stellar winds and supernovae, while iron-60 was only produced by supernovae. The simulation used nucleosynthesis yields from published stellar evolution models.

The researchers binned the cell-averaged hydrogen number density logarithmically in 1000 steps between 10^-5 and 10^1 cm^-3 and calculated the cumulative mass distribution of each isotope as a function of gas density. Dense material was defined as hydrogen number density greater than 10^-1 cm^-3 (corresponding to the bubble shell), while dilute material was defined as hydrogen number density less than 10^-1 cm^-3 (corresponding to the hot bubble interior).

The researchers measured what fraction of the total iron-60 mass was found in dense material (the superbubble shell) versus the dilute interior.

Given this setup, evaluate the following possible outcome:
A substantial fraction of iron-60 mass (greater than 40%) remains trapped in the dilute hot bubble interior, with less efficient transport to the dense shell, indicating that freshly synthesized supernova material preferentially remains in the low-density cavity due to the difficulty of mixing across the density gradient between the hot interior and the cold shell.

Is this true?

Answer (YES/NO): NO